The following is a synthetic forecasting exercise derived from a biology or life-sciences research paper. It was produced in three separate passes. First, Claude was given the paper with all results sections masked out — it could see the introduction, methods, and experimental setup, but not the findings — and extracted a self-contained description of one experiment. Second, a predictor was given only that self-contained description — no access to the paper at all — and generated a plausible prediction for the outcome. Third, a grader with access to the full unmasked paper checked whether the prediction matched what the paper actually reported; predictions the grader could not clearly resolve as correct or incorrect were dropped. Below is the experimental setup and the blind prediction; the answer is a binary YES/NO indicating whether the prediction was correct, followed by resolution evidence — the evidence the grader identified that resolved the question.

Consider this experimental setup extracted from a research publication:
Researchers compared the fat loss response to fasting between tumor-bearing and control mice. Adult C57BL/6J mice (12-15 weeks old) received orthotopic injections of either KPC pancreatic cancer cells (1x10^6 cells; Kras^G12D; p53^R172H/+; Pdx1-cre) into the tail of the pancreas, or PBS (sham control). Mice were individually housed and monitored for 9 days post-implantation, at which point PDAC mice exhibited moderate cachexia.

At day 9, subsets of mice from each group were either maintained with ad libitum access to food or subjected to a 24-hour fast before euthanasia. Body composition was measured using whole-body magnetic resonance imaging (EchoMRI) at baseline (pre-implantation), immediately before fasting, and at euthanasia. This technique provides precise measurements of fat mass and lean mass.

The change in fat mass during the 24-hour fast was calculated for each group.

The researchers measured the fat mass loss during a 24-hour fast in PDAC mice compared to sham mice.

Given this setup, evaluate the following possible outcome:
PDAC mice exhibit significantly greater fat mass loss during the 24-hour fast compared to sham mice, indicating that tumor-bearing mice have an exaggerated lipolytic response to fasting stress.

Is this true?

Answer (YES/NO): NO